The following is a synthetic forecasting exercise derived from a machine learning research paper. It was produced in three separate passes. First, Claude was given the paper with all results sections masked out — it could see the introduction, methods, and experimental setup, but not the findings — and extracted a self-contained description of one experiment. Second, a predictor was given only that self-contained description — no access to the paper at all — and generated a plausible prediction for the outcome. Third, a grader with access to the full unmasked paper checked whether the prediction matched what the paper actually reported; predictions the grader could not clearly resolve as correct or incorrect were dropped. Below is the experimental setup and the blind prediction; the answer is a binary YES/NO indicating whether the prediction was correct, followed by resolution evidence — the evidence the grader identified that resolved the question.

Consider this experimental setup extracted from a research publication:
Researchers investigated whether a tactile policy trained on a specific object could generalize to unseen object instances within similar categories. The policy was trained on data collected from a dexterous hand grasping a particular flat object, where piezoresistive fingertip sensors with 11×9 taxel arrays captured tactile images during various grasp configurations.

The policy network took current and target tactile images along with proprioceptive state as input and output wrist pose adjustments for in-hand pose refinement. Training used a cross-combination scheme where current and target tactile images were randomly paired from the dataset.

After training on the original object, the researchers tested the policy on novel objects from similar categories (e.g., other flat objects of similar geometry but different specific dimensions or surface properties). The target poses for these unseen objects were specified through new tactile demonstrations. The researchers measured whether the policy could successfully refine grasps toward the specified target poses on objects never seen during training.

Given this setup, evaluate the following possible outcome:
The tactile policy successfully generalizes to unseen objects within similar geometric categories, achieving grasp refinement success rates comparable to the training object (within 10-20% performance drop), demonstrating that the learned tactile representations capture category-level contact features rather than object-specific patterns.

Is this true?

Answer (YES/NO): NO